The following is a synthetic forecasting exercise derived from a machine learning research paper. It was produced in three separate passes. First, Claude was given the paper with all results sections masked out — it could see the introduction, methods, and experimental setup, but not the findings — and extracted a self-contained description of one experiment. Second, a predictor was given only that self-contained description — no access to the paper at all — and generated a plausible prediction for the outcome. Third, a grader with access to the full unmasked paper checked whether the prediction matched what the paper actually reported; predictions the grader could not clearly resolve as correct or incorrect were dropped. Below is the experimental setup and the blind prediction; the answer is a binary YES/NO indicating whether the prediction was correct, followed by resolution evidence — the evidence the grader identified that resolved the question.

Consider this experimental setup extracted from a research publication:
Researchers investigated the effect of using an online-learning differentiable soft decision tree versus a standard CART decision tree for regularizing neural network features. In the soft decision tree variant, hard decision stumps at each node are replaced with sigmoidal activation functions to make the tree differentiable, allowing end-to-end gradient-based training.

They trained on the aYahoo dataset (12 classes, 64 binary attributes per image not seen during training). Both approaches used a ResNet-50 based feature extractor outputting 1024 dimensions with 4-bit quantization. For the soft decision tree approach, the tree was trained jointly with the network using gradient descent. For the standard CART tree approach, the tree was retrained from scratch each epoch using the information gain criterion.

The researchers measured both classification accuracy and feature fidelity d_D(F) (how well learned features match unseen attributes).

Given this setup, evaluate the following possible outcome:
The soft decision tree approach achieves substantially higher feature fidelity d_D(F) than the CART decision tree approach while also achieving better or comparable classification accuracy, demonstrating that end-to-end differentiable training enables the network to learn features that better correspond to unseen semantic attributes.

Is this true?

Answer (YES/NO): NO